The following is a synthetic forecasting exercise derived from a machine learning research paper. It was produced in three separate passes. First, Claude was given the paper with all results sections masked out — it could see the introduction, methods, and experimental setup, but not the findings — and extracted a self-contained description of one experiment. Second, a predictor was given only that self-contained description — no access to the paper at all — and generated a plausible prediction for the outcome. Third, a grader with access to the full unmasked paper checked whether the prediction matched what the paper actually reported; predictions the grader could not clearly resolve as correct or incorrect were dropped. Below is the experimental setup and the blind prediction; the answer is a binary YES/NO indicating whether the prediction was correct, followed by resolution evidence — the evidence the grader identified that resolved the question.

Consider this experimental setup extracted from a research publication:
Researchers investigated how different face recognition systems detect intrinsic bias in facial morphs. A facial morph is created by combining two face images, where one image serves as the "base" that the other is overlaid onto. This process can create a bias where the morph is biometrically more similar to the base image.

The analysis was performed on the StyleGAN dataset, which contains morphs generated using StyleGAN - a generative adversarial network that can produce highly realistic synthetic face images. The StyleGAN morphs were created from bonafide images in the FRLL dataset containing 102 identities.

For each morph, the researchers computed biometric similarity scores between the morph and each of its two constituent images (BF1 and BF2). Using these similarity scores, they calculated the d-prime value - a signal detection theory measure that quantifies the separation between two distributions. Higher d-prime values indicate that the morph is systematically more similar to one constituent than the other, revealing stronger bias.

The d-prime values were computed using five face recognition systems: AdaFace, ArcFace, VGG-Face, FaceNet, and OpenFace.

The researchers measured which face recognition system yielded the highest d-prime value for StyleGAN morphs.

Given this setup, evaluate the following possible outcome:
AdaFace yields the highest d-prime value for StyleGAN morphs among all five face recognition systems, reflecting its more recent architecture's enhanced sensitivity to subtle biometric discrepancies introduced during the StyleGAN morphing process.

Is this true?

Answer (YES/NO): NO